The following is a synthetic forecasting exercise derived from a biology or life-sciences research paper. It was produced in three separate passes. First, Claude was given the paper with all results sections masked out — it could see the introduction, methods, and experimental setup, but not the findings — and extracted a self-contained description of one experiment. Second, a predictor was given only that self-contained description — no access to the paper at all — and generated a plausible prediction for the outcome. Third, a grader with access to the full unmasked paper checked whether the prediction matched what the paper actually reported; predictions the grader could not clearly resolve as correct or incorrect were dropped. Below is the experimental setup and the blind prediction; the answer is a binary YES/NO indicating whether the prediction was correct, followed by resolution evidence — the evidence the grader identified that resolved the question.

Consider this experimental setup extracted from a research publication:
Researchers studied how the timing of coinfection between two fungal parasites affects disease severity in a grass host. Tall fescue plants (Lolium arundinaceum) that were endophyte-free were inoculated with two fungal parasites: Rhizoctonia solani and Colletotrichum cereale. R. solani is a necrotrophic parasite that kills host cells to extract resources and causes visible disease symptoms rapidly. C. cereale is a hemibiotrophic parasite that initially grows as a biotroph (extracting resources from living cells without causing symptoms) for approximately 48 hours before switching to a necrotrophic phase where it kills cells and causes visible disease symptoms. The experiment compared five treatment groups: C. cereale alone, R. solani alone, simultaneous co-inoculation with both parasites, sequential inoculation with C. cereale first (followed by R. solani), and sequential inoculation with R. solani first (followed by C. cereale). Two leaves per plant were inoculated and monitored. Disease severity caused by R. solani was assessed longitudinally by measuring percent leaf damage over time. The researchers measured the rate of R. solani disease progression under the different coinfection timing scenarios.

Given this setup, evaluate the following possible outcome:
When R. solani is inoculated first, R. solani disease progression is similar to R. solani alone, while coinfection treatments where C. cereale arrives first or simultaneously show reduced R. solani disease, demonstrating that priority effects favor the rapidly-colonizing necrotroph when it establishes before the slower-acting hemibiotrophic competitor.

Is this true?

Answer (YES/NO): NO